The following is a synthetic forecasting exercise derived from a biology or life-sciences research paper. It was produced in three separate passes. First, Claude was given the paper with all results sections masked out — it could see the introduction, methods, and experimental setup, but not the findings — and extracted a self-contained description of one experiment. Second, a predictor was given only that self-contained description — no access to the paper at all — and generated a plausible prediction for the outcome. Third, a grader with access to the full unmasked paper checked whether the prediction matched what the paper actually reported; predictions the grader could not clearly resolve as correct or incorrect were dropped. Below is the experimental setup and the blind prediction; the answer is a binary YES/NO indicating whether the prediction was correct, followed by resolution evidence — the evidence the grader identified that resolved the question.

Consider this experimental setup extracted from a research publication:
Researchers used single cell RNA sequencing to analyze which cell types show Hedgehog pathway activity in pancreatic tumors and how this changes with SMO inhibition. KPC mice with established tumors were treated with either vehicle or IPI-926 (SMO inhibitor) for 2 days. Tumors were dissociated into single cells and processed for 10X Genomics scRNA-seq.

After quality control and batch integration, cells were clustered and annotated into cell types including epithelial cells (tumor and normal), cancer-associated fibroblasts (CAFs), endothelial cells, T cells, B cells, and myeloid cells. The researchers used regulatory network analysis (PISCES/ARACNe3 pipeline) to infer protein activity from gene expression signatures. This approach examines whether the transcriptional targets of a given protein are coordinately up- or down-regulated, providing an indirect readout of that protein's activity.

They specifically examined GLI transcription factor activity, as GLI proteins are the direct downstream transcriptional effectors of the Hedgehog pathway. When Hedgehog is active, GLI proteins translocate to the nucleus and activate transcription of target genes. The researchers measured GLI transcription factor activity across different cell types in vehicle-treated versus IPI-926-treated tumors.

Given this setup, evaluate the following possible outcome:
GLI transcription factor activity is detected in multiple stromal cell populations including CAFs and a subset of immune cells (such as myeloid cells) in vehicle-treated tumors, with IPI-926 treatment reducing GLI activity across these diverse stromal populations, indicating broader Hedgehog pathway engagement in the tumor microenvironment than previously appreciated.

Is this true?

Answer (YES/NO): NO